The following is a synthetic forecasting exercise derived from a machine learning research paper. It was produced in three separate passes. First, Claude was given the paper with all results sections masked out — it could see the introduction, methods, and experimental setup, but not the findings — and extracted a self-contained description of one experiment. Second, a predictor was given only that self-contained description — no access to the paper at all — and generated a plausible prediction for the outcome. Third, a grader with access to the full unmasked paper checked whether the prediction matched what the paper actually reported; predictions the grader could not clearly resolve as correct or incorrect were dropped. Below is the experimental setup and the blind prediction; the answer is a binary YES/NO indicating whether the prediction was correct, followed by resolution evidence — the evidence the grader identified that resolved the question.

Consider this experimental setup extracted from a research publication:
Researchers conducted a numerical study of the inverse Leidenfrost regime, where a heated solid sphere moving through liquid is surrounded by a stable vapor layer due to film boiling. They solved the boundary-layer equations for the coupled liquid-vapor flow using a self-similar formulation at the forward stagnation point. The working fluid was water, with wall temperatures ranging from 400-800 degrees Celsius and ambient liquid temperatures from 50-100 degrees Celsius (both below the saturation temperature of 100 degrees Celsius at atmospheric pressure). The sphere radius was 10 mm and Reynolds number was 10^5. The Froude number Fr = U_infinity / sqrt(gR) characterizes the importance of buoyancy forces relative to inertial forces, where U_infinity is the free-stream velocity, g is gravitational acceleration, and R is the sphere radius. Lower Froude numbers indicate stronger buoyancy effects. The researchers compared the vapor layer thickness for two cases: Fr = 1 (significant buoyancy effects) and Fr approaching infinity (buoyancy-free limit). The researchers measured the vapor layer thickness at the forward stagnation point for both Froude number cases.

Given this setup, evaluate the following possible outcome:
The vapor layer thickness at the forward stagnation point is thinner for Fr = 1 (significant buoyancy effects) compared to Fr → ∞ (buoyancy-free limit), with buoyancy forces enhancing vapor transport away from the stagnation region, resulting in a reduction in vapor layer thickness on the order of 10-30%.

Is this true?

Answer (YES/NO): NO